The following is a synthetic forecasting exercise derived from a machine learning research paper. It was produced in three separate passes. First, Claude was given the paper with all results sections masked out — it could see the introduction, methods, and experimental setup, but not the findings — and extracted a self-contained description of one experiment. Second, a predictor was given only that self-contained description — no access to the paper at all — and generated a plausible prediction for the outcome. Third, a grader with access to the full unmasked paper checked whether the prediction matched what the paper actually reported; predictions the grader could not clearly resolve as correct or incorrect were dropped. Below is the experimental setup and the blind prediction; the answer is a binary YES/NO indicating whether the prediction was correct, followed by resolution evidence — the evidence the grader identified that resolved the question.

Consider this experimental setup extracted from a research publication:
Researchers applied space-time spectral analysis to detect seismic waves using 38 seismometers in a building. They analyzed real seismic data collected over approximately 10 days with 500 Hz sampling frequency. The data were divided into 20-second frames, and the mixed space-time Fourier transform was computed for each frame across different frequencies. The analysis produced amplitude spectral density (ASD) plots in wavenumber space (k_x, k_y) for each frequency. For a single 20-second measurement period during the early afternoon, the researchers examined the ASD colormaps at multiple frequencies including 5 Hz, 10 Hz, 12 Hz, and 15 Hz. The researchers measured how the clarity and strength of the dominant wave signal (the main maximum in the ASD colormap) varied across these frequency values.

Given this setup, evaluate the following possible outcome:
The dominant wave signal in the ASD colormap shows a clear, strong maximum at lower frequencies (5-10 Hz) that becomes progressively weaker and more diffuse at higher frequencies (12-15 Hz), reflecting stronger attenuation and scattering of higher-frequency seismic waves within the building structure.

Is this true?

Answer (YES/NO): NO